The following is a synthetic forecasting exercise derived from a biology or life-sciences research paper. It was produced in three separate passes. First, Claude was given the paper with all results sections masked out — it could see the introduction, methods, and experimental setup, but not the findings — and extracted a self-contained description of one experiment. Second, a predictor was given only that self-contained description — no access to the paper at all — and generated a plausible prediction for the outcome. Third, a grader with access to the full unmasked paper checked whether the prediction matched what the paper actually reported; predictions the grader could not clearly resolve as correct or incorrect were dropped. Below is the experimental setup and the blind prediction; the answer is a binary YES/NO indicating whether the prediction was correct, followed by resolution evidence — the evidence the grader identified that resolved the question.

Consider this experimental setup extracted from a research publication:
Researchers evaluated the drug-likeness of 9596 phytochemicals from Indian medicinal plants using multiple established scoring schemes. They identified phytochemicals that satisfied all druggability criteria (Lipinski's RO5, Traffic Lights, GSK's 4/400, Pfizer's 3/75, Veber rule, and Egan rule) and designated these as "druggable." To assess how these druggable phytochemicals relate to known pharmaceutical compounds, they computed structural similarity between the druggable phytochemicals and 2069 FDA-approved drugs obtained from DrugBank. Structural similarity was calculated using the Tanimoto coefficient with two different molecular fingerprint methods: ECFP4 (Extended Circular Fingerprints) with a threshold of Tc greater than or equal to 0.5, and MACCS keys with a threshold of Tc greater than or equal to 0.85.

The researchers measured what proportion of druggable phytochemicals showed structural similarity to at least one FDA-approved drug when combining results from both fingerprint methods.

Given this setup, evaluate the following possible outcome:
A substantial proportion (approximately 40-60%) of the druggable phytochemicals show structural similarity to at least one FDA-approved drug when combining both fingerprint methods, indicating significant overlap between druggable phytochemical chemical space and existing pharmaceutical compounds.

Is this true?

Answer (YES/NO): NO